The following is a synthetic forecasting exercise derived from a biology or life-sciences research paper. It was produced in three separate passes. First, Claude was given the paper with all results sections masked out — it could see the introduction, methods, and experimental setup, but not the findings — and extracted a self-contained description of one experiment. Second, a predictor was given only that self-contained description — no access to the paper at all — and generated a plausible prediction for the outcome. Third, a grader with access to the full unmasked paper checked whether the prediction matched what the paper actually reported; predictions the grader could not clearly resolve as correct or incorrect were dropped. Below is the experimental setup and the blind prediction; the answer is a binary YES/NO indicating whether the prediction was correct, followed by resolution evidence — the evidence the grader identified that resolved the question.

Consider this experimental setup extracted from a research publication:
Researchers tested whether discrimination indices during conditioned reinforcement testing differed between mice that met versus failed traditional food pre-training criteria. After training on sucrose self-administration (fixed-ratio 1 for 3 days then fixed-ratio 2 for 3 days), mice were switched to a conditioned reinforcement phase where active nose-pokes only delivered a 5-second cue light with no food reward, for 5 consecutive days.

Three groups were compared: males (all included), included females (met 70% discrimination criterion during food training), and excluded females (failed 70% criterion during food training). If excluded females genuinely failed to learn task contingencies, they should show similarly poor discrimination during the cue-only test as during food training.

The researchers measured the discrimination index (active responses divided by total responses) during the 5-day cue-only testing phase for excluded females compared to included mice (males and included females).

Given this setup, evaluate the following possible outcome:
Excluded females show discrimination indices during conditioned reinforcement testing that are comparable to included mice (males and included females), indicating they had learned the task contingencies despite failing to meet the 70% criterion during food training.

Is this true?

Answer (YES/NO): NO